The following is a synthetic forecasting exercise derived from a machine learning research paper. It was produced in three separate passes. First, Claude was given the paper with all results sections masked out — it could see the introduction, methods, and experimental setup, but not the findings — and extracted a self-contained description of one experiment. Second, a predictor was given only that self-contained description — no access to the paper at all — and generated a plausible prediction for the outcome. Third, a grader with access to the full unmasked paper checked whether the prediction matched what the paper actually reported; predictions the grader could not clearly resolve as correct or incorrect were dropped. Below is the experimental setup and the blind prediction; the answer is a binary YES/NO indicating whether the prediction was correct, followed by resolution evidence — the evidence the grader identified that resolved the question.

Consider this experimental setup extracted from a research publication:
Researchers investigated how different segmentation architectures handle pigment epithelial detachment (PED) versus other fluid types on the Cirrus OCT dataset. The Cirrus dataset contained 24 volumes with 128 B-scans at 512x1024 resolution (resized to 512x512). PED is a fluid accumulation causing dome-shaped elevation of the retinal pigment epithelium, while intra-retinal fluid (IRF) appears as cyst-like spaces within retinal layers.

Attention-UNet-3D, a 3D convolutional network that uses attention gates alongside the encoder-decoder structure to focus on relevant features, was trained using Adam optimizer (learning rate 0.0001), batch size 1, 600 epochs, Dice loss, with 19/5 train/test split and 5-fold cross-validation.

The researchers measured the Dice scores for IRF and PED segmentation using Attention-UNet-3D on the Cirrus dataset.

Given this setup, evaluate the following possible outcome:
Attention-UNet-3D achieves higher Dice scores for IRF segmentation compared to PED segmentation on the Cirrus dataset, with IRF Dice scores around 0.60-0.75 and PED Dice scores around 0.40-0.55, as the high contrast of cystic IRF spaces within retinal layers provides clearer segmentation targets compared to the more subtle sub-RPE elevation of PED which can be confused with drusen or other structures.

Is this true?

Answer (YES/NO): NO